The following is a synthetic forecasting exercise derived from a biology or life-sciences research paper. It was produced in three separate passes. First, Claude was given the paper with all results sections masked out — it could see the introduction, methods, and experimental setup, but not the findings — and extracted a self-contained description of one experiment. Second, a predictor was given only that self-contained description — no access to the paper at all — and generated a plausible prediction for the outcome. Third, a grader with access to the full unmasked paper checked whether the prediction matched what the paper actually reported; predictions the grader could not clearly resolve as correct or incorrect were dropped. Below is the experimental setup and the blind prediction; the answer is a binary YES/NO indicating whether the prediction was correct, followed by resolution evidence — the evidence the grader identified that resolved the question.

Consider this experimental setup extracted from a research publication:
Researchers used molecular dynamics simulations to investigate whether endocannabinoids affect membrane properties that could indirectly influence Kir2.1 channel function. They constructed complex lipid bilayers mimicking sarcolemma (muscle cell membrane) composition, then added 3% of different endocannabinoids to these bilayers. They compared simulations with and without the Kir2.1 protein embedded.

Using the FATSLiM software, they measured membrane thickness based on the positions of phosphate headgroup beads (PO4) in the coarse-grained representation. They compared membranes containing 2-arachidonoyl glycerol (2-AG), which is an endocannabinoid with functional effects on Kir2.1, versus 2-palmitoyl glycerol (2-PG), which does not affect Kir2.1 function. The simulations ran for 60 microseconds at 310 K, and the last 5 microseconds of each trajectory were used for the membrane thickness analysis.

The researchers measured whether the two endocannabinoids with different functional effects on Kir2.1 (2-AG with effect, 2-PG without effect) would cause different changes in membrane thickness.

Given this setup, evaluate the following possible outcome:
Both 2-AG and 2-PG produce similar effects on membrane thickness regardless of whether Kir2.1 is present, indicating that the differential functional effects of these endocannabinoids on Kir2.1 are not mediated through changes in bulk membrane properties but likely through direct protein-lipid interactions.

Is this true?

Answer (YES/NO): NO